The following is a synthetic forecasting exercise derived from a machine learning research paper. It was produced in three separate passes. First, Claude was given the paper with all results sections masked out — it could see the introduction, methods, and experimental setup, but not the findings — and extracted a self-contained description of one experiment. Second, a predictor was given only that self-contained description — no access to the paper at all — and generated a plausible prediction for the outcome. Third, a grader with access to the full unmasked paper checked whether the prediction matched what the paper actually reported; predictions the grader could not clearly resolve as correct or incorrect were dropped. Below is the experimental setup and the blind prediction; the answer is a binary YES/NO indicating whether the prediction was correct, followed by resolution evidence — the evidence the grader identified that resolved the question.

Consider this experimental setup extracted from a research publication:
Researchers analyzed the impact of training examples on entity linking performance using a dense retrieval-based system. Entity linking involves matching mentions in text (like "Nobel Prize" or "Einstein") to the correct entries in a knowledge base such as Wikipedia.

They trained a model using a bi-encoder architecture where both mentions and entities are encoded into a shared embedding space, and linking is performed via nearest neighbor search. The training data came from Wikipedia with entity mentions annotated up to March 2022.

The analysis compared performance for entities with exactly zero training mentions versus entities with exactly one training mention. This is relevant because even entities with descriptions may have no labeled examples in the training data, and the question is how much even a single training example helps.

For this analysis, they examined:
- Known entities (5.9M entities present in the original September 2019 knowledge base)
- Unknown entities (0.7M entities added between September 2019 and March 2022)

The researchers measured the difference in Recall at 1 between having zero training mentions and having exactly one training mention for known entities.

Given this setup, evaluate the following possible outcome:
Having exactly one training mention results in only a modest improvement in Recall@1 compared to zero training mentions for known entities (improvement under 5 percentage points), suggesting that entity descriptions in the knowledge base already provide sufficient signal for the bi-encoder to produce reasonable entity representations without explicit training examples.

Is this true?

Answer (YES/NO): NO